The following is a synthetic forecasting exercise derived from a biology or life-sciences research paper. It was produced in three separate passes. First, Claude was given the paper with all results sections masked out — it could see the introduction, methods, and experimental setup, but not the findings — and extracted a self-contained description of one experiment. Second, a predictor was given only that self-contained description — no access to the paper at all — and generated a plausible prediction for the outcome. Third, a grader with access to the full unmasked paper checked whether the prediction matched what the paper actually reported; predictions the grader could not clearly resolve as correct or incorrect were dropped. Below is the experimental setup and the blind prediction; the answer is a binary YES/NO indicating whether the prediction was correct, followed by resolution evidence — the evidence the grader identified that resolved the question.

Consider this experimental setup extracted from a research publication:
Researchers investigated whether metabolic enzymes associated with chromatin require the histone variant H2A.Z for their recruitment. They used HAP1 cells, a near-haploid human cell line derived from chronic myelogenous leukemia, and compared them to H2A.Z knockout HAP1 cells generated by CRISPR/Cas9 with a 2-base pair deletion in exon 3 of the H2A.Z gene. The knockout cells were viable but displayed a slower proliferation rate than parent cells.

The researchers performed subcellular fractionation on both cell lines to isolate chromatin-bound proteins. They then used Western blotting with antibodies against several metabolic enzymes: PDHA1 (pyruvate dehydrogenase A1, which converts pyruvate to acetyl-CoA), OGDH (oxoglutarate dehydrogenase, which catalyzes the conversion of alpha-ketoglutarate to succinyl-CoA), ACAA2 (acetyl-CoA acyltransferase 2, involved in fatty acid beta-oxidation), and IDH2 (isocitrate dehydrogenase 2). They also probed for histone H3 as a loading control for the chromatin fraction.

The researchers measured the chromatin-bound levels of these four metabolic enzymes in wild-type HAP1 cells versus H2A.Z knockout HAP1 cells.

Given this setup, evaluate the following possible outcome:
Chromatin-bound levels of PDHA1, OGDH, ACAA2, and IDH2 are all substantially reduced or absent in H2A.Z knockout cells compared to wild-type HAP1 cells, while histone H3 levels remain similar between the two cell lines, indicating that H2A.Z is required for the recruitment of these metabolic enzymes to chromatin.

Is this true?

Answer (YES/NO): NO